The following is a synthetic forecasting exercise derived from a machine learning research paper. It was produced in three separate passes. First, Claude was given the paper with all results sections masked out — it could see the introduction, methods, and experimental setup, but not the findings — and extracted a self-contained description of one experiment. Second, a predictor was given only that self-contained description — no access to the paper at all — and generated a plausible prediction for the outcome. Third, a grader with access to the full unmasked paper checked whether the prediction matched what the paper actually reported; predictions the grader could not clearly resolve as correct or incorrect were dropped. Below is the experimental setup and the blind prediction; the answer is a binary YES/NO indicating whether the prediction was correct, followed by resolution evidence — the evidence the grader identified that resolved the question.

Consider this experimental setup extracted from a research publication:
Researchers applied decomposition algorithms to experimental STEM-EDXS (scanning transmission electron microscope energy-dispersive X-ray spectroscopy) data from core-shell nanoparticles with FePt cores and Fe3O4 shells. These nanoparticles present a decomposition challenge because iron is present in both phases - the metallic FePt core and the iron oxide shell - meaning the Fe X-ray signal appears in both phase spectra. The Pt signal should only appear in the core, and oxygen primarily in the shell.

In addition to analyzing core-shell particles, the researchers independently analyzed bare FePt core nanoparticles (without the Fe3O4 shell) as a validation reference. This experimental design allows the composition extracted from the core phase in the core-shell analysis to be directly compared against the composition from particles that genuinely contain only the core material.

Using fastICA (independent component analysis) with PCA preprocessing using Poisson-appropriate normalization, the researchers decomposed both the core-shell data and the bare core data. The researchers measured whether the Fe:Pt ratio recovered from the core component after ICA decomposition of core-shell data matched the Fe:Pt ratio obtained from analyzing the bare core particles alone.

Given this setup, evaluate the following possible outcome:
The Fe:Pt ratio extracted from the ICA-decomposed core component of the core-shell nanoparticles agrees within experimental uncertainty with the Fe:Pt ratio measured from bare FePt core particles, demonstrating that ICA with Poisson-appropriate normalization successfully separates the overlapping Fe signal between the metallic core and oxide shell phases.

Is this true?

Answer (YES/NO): YES